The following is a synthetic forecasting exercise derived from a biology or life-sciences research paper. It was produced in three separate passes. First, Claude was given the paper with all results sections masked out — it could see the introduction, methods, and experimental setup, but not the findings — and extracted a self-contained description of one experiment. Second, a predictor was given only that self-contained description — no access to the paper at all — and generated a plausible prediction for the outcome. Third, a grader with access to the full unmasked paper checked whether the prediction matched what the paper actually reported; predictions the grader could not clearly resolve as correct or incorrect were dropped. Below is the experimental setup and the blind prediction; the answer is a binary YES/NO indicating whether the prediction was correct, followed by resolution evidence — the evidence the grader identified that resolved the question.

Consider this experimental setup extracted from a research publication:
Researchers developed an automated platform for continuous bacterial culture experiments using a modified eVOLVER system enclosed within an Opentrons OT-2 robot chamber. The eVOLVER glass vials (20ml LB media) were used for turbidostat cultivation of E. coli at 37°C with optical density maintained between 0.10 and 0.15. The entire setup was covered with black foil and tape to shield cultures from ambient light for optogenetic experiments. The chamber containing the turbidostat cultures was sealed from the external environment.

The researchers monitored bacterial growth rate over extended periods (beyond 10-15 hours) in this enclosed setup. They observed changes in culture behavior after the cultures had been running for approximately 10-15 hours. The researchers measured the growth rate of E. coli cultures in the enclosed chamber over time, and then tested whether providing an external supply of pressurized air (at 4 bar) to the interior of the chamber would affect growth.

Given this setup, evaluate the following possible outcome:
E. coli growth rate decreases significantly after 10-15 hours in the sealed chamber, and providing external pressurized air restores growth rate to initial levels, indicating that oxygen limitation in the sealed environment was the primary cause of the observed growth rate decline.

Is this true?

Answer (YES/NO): YES